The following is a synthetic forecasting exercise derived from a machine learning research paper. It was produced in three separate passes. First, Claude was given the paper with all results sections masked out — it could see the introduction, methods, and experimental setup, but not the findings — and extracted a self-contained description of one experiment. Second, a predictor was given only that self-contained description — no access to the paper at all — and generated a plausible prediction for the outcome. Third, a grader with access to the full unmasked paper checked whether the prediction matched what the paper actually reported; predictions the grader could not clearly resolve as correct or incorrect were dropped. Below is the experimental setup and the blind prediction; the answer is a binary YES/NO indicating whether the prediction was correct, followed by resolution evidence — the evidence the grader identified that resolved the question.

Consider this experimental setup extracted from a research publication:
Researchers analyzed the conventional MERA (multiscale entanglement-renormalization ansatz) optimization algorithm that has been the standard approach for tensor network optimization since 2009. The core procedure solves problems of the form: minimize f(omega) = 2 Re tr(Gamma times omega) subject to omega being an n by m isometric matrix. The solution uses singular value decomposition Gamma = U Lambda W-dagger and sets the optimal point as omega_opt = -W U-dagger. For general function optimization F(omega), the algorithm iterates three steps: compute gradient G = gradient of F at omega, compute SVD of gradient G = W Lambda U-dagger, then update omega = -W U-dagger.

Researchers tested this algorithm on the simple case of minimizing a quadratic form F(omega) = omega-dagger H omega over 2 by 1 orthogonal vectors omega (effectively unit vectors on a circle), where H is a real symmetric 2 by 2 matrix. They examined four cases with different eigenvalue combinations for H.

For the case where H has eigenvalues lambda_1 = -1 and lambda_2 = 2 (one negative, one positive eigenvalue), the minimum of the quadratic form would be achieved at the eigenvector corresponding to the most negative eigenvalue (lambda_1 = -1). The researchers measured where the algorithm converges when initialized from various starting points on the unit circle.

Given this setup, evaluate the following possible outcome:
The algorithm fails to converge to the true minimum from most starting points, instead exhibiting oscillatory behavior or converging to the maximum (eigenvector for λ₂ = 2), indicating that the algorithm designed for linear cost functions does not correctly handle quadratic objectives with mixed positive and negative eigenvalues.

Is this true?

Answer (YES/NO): YES